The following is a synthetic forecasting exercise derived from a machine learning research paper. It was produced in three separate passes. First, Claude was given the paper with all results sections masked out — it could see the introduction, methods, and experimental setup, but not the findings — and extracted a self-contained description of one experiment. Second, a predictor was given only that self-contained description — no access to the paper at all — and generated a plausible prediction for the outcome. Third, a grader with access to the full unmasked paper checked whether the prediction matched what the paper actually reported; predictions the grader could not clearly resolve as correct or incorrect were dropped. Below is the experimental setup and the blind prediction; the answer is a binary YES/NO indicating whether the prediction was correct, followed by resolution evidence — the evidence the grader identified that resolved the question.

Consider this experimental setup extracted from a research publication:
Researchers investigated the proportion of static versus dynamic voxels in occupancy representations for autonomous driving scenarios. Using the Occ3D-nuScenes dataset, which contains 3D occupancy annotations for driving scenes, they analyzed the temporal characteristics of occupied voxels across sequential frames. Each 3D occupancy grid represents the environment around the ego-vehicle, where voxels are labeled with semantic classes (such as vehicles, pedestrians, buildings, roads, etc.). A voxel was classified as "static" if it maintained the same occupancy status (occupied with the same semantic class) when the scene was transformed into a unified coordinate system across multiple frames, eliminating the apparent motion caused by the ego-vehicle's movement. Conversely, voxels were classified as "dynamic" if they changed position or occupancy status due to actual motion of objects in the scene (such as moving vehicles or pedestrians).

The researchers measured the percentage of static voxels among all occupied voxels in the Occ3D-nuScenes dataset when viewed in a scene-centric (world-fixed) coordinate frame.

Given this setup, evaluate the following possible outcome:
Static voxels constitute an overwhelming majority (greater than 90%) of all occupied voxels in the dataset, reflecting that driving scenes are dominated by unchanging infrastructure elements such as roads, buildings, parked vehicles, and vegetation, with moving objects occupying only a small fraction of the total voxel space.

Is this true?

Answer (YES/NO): YES